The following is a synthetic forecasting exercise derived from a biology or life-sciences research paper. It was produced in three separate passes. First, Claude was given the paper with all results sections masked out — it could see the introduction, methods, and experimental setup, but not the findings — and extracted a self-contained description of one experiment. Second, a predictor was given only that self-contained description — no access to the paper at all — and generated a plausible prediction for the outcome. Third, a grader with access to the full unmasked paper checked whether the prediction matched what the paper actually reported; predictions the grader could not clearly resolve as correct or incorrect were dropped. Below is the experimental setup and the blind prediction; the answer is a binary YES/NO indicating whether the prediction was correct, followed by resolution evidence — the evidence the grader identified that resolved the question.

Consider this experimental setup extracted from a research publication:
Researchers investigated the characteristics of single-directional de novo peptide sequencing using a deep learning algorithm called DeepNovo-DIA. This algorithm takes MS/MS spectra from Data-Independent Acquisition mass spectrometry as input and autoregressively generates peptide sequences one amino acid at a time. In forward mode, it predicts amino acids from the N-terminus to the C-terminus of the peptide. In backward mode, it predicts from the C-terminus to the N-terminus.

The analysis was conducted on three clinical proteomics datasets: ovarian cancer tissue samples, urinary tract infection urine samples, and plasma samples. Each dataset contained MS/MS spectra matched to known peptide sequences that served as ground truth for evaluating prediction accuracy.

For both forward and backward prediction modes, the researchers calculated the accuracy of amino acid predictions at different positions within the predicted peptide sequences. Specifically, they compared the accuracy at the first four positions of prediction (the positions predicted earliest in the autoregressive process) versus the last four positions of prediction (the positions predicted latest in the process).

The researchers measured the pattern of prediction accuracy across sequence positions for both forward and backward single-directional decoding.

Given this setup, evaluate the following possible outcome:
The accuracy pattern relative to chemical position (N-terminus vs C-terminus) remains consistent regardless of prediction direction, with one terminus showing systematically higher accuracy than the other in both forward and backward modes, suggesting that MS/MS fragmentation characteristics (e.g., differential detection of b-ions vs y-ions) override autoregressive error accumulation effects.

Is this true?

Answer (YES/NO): NO